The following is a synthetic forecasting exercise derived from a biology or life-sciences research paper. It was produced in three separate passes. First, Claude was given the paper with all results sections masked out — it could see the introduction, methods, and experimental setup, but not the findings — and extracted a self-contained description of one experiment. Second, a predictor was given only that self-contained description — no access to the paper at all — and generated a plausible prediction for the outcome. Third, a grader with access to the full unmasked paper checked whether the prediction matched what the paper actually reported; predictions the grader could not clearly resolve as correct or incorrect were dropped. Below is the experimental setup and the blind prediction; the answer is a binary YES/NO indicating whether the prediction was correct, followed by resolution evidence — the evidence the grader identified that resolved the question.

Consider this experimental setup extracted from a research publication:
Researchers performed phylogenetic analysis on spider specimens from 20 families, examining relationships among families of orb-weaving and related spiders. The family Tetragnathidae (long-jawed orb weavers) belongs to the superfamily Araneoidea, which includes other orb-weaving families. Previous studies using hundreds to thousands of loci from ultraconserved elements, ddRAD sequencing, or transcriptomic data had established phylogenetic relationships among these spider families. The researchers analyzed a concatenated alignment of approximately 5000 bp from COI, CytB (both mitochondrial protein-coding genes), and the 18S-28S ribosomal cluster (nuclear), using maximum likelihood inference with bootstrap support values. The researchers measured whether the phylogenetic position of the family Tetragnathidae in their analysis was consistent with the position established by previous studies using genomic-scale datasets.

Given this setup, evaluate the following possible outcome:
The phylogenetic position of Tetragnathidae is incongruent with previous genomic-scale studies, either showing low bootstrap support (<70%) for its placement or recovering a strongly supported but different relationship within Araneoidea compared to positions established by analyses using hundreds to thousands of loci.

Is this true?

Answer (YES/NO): YES